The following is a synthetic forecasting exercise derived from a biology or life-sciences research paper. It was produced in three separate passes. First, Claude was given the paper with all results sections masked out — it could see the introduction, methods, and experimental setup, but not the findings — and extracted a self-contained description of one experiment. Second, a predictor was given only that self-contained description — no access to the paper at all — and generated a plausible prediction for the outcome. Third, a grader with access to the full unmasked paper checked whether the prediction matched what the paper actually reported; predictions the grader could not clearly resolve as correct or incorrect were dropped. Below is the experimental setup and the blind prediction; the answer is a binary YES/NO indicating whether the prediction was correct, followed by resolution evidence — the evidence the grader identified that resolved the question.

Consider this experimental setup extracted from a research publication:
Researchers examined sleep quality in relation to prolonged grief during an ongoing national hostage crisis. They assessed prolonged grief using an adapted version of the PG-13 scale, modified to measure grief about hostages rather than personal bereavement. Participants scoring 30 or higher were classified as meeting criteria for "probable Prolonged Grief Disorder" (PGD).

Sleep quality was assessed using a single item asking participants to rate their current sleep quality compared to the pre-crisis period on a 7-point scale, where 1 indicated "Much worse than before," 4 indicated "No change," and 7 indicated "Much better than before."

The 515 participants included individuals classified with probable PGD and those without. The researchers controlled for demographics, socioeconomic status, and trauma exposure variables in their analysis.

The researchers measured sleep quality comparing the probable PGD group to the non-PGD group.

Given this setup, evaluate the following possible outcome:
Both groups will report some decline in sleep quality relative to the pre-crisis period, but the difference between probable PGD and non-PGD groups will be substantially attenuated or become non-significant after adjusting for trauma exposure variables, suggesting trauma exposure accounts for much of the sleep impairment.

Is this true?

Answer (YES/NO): NO